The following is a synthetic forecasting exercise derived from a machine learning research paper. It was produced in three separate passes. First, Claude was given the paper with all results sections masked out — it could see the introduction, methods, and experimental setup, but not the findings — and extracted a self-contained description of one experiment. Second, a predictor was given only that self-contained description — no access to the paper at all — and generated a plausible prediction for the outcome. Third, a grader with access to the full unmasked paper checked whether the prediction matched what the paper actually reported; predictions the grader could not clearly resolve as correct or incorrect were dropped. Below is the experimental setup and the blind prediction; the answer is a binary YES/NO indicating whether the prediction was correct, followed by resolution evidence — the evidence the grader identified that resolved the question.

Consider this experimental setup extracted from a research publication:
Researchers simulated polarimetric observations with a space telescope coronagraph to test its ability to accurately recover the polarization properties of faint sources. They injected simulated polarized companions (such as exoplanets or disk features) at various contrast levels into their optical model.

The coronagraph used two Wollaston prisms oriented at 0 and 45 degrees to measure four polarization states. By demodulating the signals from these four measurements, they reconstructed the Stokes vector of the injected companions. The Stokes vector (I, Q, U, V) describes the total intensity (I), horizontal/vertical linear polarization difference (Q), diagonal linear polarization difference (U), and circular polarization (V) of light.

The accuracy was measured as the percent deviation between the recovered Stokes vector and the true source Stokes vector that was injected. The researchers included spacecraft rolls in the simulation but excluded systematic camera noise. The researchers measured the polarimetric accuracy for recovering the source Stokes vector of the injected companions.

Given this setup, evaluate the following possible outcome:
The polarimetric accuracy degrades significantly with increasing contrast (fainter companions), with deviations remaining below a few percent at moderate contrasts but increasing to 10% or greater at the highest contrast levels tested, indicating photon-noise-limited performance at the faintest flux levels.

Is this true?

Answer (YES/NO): NO